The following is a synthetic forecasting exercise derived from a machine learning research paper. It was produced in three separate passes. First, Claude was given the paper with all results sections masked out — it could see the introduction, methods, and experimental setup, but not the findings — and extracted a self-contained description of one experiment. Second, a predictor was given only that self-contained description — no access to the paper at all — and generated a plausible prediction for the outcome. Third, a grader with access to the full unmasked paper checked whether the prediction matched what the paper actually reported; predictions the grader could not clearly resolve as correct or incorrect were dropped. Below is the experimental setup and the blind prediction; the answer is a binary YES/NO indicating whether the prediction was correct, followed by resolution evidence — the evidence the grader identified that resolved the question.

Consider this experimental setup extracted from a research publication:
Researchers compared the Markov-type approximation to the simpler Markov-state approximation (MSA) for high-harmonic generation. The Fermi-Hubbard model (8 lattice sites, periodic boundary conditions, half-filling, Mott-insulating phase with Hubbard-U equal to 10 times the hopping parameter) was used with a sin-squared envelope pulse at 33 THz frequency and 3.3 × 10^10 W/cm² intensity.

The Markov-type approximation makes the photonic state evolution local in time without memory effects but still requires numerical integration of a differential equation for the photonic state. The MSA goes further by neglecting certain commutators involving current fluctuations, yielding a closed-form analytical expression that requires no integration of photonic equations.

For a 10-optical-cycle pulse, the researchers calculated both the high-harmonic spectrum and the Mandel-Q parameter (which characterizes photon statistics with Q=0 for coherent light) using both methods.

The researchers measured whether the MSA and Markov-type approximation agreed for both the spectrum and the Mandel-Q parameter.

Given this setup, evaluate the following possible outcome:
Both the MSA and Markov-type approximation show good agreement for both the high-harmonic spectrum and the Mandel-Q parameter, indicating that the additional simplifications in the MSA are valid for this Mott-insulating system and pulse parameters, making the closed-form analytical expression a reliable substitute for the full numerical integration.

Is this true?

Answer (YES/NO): YES